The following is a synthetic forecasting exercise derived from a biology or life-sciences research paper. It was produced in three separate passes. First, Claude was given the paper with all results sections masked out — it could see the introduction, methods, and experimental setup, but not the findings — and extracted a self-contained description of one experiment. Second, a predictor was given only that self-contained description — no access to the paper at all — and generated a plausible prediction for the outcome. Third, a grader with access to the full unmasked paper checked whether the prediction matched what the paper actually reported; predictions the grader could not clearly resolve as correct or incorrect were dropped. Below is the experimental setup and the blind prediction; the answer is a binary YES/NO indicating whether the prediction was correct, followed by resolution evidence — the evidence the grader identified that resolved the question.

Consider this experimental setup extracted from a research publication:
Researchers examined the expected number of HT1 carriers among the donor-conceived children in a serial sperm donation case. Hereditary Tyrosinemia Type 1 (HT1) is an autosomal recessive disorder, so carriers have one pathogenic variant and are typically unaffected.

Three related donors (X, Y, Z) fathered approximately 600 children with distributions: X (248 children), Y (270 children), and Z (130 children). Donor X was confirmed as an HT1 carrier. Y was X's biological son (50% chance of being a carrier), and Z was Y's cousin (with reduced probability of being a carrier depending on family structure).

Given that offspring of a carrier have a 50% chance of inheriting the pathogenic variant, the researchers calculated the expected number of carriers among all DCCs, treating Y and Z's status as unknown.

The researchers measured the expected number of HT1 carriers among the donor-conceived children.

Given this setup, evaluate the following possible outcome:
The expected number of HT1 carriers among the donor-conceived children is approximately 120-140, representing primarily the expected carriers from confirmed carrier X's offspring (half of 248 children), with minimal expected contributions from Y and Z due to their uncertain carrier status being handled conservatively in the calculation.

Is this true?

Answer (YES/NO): NO